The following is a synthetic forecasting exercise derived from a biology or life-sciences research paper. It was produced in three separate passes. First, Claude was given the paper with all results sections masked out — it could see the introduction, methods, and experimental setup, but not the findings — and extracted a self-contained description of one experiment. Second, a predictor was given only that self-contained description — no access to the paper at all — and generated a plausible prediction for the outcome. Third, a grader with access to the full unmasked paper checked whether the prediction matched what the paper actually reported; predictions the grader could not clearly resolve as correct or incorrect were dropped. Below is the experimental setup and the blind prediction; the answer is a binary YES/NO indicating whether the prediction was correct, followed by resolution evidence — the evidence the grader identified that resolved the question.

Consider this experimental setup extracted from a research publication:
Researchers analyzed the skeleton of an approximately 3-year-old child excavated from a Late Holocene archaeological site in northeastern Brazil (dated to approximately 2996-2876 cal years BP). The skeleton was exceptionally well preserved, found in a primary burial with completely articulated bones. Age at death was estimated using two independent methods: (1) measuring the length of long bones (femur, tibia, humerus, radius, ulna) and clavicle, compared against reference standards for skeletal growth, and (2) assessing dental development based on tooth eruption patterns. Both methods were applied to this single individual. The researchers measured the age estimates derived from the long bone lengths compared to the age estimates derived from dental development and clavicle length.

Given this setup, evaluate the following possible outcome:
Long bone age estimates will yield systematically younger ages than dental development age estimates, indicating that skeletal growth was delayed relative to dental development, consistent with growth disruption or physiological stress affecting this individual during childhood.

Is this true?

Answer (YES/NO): YES